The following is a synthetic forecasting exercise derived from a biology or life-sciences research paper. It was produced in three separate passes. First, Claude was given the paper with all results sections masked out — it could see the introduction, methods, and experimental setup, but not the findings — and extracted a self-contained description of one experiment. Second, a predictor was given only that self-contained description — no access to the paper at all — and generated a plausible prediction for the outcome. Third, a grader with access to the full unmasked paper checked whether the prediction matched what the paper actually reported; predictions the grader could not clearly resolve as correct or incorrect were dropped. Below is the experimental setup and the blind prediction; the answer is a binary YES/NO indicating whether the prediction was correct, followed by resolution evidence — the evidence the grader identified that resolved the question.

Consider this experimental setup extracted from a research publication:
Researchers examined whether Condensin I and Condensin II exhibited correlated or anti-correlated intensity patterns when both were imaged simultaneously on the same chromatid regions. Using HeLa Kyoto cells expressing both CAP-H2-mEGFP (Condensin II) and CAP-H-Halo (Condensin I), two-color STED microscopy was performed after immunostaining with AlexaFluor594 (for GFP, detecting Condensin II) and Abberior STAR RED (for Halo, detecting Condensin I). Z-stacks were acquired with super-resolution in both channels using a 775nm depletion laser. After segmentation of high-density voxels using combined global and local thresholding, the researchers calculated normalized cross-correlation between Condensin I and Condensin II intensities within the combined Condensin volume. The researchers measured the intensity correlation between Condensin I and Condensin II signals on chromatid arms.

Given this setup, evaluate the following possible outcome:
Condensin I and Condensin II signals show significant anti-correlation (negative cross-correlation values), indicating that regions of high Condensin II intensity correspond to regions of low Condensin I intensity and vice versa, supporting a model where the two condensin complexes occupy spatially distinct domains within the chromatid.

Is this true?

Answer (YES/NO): YES